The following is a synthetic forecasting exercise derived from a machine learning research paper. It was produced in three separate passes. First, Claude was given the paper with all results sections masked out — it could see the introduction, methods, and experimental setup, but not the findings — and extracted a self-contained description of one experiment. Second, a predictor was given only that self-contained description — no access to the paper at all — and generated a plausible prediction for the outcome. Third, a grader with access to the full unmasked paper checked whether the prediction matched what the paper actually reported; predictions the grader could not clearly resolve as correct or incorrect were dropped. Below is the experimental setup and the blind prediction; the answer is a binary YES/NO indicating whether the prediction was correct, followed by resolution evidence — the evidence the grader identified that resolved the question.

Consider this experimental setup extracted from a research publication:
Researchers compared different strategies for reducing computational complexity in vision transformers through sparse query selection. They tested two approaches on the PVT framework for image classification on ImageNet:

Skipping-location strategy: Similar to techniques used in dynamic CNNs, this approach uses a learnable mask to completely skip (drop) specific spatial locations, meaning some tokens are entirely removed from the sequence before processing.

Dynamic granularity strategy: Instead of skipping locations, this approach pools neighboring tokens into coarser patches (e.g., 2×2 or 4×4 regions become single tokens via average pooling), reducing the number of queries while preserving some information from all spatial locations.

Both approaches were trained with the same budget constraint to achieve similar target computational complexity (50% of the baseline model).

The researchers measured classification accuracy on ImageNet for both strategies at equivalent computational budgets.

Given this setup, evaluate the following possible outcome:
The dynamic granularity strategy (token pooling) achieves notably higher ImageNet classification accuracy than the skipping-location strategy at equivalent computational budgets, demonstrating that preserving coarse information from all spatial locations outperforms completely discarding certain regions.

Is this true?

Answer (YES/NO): YES